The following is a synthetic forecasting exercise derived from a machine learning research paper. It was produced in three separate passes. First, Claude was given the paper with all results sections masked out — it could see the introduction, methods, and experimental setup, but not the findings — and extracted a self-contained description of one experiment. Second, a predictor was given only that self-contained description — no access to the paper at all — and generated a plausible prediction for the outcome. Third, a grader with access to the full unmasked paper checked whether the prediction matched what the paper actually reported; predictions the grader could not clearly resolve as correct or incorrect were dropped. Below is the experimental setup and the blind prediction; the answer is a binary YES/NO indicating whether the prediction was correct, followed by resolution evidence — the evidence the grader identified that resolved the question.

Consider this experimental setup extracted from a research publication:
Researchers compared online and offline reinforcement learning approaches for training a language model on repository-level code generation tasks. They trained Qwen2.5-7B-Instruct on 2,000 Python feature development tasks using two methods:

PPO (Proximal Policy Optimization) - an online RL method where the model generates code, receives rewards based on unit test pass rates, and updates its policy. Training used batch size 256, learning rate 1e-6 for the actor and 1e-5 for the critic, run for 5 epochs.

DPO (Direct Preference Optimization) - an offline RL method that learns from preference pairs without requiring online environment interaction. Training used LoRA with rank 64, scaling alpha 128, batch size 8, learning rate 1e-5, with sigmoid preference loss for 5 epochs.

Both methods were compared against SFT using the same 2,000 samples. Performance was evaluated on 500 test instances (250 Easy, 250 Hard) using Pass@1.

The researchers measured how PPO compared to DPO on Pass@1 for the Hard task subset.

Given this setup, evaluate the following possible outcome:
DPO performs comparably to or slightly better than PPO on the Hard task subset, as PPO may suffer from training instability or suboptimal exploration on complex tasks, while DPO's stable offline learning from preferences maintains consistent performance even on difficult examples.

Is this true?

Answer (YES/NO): NO